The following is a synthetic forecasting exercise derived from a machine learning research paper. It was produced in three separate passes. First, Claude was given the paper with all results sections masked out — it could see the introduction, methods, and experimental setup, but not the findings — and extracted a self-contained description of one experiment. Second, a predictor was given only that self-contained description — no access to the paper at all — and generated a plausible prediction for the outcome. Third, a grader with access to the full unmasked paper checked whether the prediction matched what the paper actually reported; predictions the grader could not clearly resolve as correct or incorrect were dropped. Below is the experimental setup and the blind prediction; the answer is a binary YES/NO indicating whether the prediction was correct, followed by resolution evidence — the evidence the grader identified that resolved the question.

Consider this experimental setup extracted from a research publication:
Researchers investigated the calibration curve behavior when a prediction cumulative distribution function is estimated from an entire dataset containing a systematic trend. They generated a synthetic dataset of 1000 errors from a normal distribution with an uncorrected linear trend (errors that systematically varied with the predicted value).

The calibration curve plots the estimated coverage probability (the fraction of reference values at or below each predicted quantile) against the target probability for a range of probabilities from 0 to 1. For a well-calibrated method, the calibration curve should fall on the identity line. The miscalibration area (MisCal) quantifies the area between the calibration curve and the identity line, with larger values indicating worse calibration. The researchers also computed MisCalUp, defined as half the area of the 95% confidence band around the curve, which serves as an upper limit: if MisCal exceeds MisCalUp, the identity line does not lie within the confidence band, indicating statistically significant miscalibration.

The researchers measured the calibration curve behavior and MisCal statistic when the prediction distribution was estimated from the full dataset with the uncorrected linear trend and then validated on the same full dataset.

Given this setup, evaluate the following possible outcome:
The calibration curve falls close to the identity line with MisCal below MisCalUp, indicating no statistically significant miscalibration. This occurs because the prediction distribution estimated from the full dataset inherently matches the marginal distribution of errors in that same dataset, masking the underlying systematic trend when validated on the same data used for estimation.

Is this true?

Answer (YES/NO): YES